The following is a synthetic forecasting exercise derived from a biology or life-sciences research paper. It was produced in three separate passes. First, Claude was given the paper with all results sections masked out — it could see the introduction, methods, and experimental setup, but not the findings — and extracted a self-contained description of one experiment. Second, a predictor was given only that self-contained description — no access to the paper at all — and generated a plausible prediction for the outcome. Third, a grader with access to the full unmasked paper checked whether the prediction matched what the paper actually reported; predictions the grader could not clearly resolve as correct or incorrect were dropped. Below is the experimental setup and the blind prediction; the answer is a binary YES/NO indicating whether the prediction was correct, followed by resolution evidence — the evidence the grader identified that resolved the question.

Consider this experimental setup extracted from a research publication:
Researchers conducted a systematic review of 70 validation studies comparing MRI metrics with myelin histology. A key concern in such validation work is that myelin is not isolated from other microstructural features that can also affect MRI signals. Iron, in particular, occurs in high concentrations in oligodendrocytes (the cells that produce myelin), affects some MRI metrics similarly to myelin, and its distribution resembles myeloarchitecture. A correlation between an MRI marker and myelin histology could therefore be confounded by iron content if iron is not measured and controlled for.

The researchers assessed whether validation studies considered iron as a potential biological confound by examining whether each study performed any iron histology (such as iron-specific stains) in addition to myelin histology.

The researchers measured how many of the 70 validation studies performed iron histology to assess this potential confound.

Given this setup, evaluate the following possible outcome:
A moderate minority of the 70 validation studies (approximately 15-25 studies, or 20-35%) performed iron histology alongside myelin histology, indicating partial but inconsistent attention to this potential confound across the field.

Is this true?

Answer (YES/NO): NO